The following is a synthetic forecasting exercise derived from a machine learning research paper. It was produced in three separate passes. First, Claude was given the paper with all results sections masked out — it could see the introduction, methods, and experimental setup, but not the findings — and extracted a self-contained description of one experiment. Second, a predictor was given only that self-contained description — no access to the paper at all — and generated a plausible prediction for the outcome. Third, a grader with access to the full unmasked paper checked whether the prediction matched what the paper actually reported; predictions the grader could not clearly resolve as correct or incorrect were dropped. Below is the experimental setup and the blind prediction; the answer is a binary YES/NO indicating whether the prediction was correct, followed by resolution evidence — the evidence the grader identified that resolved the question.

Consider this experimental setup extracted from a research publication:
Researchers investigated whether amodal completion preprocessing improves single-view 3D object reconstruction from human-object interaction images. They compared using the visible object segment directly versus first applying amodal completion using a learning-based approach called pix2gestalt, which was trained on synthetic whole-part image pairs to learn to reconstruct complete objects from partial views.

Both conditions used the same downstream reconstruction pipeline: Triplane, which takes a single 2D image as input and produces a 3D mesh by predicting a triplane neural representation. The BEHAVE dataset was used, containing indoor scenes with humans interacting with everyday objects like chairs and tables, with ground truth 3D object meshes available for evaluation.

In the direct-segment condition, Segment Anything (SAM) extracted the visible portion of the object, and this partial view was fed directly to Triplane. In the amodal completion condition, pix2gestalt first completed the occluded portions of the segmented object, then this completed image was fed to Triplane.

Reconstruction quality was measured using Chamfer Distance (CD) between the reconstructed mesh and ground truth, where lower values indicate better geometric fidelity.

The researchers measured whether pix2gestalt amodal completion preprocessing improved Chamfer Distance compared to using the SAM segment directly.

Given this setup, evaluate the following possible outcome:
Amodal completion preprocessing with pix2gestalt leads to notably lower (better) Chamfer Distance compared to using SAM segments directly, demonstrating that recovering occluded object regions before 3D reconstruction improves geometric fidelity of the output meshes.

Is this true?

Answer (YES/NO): NO